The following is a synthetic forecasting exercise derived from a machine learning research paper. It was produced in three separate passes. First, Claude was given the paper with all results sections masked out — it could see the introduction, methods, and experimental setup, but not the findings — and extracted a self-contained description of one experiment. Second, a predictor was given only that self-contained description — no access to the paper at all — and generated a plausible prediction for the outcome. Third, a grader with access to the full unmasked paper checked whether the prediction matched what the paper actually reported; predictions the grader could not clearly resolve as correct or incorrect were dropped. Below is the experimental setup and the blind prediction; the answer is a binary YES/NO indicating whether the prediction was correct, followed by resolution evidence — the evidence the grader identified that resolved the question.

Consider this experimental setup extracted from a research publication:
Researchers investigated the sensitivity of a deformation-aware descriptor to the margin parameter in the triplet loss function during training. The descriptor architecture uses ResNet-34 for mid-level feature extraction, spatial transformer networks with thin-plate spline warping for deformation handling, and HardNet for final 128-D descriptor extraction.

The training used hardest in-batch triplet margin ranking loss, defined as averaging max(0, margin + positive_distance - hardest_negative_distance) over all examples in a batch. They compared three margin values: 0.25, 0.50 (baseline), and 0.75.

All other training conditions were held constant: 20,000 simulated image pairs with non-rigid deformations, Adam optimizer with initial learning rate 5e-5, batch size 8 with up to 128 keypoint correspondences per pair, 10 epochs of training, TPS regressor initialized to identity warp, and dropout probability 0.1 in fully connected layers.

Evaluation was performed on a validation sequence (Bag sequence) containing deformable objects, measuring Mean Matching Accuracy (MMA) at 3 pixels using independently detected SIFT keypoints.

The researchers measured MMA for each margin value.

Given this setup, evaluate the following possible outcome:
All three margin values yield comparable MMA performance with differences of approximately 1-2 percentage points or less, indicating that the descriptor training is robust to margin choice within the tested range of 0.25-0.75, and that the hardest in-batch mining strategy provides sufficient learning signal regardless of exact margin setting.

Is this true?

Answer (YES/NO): YES